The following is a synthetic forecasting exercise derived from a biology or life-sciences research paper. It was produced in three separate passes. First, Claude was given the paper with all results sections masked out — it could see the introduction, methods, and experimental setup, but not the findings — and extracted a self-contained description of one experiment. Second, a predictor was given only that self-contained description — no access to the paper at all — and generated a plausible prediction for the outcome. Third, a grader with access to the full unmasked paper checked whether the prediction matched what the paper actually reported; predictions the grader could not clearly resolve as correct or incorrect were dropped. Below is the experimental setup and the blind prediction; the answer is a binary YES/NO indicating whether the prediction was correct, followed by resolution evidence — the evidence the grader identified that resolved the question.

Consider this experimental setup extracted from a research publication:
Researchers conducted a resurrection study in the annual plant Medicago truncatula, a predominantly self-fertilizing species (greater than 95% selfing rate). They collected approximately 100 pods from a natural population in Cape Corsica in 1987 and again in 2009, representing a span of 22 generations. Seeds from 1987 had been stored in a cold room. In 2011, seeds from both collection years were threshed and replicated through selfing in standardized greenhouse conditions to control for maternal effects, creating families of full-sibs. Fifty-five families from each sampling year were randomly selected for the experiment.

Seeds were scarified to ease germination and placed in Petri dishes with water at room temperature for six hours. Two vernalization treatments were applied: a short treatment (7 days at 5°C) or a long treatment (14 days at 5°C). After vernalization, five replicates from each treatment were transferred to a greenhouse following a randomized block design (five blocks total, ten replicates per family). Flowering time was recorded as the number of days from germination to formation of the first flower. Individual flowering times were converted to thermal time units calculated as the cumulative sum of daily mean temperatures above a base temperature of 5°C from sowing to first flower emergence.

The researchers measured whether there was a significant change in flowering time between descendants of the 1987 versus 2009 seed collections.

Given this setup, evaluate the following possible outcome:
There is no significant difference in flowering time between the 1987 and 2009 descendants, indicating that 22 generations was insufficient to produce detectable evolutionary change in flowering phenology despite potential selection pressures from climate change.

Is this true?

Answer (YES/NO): NO